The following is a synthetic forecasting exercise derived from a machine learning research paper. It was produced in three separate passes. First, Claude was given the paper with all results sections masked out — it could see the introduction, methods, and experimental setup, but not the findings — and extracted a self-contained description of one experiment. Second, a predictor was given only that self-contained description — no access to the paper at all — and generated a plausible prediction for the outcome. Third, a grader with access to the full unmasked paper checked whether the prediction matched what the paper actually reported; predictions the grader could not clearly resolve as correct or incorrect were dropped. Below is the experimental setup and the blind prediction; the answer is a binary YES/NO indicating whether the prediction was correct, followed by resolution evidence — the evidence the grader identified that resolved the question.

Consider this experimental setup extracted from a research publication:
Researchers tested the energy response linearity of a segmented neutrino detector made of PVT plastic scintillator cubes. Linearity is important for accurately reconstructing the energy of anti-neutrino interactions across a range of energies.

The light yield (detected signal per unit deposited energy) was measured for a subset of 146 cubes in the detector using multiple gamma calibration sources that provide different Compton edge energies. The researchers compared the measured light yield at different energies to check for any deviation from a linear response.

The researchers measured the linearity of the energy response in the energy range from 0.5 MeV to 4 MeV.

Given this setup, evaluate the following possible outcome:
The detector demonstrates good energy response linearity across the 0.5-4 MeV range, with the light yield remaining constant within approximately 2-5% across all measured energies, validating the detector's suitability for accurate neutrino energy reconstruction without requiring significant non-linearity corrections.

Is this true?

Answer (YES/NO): YES